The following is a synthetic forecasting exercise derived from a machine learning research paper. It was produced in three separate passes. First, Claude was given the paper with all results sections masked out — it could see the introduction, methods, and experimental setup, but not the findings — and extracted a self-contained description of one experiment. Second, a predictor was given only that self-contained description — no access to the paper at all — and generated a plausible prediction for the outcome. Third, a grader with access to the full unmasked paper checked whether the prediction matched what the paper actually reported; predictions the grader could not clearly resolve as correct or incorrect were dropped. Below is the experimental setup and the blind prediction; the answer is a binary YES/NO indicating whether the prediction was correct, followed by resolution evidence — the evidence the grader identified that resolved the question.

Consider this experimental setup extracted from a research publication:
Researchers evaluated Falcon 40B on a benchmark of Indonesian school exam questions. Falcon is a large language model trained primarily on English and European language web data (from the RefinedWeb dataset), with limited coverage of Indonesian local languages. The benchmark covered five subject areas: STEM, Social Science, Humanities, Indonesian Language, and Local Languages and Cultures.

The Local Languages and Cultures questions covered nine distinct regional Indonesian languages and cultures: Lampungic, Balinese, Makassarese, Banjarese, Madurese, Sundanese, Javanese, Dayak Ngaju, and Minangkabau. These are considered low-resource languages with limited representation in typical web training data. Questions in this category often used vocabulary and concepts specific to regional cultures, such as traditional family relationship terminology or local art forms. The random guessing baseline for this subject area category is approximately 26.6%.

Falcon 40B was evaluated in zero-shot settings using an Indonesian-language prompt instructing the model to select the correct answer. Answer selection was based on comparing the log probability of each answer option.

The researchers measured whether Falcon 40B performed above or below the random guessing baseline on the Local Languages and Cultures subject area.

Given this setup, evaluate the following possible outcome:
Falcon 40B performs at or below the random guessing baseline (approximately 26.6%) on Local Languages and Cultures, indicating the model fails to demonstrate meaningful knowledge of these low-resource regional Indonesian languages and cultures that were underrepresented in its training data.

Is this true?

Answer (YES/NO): NO